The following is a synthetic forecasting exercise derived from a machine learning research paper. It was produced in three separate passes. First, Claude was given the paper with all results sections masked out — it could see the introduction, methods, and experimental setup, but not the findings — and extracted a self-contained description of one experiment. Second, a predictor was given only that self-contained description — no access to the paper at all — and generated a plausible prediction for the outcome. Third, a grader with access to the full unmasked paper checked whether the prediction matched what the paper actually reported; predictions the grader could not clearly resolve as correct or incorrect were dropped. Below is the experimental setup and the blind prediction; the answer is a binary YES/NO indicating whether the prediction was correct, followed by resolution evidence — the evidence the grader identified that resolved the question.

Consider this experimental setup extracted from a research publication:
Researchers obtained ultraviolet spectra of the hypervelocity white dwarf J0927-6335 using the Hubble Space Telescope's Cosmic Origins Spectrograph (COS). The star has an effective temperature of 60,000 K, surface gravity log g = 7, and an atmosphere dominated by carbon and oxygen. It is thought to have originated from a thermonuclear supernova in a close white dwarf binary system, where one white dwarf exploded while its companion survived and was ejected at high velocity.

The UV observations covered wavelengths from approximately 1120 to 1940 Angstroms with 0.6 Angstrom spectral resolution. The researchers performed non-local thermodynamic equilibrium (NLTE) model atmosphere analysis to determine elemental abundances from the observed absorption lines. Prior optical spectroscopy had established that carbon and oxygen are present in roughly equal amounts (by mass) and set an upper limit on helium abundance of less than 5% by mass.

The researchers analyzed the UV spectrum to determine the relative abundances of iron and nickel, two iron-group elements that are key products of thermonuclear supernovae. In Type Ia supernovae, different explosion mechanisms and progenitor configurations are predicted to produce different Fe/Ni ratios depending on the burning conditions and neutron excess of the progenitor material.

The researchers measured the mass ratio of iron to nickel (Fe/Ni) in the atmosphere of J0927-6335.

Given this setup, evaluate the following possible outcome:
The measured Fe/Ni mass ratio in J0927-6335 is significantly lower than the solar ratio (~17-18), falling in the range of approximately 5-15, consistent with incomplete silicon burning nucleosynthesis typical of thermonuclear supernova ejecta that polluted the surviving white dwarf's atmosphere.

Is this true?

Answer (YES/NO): NO